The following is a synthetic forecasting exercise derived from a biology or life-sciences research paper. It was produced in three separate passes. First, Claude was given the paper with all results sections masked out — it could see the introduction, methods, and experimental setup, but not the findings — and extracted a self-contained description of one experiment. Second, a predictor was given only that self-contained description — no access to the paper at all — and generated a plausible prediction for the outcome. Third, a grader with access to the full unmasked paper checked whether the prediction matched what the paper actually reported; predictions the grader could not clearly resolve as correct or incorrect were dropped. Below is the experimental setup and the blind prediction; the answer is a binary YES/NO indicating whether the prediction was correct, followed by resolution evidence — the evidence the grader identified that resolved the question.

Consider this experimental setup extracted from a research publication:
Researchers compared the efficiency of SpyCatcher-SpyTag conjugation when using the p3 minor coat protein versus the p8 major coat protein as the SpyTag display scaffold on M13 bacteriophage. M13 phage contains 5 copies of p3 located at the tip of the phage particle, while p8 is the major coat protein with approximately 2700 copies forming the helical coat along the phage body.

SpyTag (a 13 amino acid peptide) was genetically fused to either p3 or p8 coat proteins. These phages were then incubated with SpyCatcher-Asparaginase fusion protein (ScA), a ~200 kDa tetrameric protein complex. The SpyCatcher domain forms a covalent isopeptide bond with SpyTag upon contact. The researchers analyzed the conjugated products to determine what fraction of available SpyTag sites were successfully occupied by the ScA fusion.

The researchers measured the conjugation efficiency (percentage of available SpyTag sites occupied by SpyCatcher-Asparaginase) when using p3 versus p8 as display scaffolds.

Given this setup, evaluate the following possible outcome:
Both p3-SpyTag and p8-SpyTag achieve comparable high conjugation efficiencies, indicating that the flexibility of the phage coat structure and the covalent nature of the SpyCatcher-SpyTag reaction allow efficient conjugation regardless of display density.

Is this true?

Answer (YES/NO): YES